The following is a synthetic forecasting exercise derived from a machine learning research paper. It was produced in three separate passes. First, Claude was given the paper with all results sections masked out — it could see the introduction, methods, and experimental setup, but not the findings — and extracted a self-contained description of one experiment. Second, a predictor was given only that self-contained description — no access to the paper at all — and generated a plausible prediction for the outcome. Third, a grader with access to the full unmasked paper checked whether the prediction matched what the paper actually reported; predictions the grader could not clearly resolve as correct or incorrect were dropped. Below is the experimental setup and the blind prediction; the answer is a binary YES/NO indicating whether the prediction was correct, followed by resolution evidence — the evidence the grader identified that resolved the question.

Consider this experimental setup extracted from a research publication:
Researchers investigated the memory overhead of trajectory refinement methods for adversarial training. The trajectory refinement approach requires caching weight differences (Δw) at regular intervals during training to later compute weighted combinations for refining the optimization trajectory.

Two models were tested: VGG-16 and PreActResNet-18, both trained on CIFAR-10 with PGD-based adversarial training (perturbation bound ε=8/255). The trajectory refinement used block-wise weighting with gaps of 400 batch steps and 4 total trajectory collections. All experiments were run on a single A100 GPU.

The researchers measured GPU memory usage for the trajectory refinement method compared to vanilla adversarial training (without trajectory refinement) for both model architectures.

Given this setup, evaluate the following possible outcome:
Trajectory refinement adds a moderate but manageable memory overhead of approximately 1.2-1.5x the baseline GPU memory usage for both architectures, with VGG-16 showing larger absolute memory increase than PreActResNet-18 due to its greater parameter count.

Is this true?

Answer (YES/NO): NO